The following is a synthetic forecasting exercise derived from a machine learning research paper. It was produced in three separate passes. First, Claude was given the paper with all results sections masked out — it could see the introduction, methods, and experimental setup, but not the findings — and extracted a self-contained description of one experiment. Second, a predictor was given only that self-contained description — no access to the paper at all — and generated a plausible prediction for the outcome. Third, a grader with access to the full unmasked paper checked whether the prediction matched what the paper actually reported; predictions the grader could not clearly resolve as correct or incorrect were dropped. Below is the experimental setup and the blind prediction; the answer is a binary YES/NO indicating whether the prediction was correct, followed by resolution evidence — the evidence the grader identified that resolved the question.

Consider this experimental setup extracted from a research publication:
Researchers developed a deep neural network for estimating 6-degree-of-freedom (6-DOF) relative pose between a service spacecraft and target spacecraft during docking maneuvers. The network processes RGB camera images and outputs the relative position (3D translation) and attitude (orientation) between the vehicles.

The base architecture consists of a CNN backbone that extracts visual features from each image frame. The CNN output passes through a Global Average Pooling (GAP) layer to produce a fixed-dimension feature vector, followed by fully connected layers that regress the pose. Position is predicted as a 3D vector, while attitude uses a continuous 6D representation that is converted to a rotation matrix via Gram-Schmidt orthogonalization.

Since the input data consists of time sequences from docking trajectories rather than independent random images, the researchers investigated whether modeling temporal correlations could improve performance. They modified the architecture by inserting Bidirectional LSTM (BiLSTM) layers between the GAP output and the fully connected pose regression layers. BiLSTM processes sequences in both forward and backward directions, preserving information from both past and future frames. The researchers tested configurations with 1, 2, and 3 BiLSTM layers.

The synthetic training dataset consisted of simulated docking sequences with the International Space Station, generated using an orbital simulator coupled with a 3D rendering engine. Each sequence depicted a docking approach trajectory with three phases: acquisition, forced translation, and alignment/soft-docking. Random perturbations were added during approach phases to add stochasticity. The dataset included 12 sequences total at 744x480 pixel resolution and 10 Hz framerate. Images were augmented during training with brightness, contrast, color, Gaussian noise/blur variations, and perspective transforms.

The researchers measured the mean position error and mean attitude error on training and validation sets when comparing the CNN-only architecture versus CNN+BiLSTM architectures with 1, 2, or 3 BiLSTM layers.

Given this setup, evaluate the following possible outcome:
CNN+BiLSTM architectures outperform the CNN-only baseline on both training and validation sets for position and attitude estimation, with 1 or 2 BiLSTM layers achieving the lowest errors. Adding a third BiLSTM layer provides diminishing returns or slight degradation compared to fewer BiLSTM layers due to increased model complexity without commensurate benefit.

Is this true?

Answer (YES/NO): NO